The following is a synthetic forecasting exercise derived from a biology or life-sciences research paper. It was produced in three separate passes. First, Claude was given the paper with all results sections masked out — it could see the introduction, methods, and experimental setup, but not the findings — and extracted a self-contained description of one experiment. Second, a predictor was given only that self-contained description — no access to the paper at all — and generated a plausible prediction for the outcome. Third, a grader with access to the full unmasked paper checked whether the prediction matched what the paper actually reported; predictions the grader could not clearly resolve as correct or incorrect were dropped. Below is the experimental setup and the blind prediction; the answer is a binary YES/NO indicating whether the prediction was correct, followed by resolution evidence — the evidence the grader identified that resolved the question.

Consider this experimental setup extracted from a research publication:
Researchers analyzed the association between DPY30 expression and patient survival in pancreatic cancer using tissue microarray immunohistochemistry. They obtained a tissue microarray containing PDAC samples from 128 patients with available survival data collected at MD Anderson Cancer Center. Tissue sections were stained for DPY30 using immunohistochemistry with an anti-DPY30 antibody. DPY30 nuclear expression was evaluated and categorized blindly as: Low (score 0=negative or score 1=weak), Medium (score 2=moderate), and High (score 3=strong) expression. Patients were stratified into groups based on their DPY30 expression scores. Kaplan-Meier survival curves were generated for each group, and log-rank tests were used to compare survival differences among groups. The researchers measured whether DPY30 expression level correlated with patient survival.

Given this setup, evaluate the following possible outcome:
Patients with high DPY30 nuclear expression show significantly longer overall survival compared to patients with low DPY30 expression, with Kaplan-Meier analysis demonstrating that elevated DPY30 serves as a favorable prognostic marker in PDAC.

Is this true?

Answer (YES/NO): NO